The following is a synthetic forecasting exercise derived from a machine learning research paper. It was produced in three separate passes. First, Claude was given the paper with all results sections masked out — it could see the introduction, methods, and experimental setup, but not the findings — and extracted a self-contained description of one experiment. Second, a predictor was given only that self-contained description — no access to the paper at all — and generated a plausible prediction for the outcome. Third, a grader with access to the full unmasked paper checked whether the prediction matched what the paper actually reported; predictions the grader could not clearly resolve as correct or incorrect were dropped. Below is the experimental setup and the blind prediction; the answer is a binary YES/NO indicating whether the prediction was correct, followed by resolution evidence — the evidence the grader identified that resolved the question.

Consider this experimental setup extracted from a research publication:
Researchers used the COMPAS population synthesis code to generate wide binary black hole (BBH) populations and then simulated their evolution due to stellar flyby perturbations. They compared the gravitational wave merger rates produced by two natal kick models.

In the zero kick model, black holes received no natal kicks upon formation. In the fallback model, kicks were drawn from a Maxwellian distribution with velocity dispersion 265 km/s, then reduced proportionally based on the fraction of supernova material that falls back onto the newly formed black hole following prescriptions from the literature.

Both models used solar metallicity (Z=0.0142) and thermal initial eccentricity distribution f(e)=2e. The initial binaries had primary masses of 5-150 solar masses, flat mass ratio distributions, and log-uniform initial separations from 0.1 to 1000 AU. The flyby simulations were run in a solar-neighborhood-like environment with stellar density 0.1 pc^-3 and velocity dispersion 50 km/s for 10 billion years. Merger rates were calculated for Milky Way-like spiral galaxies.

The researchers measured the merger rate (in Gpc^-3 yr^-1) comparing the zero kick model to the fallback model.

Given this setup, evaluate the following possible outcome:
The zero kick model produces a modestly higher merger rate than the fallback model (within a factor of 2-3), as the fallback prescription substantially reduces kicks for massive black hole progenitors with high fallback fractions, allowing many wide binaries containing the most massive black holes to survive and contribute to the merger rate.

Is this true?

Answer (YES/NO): NO